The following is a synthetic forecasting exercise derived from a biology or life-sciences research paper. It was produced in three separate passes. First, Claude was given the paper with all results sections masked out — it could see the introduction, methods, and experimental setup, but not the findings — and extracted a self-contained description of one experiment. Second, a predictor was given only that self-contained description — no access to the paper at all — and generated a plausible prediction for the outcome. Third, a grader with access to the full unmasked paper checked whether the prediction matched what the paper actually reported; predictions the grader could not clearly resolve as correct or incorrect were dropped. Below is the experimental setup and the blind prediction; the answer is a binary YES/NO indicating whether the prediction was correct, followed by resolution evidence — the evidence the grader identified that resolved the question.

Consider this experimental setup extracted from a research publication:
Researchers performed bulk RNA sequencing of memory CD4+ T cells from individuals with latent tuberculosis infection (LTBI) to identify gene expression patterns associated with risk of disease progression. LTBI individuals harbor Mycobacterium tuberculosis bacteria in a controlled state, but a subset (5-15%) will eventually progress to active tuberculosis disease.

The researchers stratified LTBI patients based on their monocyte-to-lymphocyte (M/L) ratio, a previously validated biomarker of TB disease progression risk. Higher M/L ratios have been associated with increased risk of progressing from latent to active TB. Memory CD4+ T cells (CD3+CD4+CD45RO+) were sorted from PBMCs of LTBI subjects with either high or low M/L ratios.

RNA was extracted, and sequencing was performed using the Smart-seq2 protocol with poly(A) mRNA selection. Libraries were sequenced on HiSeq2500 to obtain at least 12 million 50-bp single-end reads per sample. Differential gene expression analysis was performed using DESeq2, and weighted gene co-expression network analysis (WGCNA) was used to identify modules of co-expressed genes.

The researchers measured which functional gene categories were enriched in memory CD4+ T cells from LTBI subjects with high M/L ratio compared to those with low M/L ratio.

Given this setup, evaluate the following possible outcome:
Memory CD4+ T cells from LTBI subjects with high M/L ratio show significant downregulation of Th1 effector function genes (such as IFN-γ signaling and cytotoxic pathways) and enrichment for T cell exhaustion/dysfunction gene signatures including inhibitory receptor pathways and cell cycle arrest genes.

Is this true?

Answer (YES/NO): NO